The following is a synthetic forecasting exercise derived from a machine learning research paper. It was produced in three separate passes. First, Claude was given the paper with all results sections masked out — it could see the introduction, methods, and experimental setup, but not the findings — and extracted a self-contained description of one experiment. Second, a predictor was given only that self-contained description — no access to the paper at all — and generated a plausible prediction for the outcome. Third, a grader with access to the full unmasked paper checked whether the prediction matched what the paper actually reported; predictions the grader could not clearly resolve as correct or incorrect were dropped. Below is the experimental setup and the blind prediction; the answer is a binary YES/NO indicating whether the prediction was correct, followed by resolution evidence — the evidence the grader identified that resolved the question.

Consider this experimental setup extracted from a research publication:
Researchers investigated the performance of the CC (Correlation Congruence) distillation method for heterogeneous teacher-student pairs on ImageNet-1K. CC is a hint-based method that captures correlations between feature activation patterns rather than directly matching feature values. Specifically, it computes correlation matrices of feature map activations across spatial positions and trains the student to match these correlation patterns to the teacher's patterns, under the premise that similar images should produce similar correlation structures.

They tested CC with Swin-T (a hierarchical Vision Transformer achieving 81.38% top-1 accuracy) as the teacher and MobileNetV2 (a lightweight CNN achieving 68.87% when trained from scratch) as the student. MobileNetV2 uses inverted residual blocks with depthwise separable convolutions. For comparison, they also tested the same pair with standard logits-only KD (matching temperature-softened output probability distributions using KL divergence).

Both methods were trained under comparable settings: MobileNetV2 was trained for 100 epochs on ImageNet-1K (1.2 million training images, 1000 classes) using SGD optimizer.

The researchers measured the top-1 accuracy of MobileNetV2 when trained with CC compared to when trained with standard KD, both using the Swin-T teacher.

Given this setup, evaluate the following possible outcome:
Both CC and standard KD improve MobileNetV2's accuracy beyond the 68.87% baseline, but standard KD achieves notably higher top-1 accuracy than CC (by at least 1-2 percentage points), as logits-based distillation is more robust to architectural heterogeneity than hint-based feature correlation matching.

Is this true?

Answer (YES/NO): YES